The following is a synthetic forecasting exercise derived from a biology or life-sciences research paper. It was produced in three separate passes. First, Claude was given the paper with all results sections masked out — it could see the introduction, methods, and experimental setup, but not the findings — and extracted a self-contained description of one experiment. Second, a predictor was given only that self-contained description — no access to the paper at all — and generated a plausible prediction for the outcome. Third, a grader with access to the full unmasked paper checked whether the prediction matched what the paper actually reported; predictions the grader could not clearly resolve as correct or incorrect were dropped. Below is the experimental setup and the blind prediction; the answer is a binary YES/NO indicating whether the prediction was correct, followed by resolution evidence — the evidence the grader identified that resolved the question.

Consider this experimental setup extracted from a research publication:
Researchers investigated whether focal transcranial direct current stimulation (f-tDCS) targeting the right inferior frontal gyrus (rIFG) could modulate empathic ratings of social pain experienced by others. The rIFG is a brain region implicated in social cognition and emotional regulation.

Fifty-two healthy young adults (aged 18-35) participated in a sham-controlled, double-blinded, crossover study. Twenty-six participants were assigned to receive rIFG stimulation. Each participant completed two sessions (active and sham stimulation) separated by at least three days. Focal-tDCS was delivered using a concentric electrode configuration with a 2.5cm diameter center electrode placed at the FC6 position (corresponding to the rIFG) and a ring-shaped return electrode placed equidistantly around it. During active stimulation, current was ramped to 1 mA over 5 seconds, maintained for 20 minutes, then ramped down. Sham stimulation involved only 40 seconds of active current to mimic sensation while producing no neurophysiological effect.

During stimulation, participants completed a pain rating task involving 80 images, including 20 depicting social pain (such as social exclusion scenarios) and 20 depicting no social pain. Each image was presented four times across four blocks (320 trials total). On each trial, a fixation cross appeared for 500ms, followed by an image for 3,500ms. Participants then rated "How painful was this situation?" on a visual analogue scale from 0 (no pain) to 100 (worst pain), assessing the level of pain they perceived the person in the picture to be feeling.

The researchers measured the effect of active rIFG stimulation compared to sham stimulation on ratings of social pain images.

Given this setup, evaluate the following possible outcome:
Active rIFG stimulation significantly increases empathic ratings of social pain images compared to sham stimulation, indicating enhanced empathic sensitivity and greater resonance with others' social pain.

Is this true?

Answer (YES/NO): NO